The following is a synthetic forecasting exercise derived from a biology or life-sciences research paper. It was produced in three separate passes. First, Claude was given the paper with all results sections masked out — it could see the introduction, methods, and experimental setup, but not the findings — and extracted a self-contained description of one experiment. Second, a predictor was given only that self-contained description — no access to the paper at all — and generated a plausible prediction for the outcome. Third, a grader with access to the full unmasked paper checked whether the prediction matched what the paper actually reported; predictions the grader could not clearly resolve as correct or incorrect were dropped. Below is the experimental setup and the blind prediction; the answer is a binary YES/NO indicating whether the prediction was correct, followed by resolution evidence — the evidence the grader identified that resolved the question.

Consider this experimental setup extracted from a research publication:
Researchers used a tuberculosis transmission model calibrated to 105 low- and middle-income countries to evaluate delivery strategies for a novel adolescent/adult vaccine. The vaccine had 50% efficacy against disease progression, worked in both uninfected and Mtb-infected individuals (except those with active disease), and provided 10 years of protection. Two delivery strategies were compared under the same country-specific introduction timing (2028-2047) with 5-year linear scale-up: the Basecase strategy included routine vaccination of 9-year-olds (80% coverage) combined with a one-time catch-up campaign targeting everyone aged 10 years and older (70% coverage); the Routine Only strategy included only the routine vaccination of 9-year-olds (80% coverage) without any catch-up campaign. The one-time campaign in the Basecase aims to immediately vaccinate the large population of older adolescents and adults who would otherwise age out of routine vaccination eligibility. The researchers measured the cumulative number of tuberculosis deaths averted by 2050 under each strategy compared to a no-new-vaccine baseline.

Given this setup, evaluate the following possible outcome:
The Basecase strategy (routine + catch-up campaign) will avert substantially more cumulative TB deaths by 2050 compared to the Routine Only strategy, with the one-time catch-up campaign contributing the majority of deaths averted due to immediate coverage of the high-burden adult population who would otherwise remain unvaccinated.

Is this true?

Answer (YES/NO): YES